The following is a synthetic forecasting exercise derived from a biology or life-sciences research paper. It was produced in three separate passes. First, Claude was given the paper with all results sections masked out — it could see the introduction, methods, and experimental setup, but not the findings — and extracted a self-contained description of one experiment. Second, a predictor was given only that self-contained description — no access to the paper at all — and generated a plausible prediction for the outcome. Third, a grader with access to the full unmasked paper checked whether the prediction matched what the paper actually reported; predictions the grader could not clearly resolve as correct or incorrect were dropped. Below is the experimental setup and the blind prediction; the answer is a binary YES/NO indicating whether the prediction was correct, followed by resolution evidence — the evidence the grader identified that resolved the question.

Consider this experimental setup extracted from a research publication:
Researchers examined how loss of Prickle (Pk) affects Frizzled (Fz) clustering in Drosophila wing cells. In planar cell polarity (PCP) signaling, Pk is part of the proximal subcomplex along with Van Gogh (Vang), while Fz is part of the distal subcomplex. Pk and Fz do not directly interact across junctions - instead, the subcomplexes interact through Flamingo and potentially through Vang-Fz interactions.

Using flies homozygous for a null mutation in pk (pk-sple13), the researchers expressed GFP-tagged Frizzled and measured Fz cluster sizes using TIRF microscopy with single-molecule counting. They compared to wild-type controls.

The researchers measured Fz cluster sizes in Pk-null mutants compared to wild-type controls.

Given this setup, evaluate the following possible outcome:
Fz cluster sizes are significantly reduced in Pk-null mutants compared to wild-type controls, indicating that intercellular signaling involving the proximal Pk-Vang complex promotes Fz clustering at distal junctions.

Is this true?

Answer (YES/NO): YES